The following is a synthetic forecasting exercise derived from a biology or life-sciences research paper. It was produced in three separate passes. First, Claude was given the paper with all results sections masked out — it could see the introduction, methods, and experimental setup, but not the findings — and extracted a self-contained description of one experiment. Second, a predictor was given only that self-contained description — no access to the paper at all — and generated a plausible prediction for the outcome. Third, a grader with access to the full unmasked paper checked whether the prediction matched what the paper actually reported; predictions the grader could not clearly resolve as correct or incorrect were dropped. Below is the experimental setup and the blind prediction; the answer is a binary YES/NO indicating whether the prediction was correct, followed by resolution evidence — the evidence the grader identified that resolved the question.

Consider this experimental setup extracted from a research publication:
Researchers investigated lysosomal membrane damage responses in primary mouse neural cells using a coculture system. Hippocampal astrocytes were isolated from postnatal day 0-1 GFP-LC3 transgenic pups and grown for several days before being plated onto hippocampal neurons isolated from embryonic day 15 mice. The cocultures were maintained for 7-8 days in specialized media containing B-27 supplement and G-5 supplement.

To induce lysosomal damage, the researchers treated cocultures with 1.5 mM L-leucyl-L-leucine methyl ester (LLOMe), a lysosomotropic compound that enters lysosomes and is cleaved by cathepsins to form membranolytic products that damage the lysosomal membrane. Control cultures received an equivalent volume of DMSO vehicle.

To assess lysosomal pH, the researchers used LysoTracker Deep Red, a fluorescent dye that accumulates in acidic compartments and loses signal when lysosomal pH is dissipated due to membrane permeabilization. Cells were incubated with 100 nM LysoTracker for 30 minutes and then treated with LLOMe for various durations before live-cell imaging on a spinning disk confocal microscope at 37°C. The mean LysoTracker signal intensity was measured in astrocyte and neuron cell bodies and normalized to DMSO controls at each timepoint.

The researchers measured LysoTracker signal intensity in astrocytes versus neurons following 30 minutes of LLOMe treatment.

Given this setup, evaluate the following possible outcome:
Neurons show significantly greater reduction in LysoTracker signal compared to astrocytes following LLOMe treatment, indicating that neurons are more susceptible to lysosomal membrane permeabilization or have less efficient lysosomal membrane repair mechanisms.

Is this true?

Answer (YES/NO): NO